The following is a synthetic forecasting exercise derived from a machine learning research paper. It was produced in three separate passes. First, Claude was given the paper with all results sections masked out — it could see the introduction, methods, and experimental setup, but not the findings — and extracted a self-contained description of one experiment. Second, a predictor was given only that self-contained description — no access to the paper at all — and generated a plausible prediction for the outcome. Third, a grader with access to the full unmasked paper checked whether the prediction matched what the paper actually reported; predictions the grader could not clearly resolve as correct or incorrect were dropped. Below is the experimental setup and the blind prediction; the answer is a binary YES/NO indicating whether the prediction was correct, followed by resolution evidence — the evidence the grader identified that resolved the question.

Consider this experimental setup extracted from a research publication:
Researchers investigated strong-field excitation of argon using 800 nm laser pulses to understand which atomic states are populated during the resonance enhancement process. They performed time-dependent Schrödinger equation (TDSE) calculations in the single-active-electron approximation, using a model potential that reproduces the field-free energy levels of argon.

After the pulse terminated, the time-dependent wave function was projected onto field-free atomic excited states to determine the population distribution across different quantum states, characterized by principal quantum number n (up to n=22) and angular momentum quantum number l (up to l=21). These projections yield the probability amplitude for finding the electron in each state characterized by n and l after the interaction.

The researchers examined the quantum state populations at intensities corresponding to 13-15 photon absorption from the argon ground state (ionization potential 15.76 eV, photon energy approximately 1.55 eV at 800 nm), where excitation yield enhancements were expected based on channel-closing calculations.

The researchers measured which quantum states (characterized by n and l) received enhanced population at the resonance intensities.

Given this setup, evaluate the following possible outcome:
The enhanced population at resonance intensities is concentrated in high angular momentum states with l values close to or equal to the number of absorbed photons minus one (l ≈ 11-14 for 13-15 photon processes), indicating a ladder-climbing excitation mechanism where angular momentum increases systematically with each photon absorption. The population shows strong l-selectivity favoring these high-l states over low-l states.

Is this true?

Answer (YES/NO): NO